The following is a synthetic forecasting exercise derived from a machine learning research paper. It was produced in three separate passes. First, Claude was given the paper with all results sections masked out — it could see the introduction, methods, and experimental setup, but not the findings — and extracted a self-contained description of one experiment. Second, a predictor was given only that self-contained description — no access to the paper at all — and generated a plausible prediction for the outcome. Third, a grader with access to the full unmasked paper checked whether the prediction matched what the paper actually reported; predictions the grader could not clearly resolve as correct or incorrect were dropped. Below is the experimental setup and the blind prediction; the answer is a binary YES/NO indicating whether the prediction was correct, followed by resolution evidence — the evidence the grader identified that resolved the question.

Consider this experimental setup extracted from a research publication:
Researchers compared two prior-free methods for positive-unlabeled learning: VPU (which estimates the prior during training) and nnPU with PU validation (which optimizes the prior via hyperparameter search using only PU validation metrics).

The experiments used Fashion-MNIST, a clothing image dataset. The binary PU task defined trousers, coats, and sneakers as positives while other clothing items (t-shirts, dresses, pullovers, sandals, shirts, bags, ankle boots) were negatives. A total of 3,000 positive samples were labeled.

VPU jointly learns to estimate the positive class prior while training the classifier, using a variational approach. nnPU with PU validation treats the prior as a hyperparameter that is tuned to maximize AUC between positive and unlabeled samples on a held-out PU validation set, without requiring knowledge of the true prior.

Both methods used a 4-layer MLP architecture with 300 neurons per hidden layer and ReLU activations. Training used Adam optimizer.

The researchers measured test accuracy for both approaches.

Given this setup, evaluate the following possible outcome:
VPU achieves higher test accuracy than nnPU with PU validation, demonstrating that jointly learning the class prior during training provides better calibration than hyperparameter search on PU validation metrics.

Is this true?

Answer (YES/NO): NO